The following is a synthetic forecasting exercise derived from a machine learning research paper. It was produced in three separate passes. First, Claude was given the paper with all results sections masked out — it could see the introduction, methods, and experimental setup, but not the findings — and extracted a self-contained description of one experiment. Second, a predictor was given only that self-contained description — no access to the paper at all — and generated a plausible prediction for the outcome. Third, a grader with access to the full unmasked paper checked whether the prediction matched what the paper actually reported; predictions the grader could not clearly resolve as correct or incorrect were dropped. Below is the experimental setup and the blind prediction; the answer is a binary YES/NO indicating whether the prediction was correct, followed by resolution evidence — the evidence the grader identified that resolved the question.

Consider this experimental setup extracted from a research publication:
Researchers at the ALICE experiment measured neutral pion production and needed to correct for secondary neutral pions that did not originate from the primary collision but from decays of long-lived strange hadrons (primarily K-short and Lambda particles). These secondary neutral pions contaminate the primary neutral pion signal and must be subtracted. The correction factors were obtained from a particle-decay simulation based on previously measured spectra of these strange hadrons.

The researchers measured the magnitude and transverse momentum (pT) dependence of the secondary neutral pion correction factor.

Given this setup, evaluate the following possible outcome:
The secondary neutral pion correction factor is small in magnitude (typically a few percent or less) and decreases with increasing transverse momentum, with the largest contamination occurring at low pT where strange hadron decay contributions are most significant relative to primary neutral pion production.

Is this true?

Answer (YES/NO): YES